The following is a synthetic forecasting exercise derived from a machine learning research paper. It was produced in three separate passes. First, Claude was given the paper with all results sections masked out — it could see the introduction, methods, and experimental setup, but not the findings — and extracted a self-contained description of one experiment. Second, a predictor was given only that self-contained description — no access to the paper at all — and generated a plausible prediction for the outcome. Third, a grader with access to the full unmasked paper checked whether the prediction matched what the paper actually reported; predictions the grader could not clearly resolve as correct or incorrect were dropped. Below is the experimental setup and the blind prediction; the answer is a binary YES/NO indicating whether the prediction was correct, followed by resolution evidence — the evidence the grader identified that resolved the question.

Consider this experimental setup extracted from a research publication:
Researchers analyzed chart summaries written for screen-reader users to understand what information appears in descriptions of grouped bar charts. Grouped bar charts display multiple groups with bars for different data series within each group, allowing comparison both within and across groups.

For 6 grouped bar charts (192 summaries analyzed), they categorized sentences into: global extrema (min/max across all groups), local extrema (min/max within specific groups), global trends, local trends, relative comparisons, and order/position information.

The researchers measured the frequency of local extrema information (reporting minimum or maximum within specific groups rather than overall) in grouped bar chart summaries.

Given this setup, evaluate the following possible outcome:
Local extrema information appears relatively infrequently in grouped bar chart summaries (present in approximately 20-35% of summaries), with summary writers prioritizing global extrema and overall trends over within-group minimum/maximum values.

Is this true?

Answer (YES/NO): NO